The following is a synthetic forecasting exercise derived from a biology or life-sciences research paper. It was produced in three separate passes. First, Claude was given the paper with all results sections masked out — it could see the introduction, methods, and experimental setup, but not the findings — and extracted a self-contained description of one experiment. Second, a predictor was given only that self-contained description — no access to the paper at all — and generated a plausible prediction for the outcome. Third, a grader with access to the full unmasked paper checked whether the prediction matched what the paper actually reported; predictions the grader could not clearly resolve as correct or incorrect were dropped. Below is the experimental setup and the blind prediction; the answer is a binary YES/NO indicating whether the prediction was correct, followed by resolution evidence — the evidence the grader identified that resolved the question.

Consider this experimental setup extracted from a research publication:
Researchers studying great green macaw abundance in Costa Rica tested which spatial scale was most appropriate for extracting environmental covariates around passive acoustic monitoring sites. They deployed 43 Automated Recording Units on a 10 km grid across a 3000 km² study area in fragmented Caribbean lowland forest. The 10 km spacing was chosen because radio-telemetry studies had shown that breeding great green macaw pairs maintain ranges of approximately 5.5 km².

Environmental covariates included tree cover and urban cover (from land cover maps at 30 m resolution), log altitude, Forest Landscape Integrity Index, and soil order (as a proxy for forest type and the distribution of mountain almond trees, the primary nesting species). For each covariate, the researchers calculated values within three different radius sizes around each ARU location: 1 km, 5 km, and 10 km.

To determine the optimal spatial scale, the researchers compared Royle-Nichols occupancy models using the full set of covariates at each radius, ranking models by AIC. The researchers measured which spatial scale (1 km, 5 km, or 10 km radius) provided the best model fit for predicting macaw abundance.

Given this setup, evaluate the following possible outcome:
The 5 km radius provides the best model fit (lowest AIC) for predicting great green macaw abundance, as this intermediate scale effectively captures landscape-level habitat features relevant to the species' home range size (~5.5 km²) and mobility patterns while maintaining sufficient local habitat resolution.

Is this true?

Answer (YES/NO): NO